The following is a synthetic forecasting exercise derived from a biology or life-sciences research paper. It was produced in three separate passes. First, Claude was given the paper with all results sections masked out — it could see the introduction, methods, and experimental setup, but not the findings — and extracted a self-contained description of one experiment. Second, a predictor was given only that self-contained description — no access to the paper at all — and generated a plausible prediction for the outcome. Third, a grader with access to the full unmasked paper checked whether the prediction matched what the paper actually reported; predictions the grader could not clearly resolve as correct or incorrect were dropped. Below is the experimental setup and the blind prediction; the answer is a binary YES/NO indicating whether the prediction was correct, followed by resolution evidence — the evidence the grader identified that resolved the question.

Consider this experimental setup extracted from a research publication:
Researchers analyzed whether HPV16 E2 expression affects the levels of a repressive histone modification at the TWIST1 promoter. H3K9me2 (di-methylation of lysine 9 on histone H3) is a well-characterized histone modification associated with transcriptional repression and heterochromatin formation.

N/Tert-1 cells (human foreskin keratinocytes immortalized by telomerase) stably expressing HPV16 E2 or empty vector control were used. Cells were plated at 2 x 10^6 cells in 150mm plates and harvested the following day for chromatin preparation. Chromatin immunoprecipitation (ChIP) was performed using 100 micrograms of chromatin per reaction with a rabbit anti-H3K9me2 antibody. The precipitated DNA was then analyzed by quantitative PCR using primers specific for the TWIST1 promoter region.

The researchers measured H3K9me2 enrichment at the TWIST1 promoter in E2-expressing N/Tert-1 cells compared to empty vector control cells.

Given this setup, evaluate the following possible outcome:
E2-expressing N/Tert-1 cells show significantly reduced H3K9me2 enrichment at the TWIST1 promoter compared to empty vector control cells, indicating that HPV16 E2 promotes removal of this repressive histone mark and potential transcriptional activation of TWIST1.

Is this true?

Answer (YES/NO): NO